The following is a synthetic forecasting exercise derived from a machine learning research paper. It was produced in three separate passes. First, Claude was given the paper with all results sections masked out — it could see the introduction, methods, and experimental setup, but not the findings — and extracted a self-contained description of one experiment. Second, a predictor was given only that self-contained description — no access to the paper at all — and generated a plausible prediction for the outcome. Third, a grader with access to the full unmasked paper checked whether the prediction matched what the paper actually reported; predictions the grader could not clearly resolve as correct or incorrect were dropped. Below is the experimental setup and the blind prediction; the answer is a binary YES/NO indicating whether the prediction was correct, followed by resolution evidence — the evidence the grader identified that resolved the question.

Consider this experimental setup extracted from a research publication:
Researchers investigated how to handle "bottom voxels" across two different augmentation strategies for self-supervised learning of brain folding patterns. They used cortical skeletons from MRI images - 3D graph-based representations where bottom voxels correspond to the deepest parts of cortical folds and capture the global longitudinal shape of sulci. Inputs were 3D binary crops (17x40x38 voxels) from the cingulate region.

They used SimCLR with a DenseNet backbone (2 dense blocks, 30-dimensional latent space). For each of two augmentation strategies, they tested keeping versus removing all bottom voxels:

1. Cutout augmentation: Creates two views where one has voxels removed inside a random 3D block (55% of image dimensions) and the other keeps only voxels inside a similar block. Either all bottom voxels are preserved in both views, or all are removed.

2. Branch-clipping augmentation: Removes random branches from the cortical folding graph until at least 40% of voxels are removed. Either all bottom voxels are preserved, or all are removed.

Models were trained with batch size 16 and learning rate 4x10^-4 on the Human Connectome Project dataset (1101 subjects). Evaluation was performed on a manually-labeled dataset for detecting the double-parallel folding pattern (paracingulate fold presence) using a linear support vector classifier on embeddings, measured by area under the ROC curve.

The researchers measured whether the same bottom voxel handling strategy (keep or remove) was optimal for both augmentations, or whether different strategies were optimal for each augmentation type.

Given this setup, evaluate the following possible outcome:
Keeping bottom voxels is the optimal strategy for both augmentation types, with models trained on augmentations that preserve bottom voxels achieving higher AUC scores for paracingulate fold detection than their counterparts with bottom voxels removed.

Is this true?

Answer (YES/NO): NO